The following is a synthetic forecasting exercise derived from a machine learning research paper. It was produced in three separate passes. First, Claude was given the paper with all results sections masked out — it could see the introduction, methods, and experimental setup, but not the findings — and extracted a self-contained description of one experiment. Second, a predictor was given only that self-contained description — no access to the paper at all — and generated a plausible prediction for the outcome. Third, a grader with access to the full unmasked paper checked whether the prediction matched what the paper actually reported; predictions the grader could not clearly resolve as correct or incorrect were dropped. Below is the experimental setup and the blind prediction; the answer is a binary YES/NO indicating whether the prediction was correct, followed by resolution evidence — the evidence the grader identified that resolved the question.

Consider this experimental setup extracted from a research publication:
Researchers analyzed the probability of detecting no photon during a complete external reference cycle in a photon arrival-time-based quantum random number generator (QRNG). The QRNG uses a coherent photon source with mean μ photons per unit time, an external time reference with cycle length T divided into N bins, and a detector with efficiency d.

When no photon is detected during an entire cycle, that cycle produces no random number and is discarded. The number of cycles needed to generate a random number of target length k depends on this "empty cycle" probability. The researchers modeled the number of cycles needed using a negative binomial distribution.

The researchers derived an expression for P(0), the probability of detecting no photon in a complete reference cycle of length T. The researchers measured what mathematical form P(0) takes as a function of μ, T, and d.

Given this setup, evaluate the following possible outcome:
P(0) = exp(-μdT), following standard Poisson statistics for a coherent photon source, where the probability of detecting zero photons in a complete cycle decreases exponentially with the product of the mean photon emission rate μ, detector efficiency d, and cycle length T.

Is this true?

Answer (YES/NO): YES